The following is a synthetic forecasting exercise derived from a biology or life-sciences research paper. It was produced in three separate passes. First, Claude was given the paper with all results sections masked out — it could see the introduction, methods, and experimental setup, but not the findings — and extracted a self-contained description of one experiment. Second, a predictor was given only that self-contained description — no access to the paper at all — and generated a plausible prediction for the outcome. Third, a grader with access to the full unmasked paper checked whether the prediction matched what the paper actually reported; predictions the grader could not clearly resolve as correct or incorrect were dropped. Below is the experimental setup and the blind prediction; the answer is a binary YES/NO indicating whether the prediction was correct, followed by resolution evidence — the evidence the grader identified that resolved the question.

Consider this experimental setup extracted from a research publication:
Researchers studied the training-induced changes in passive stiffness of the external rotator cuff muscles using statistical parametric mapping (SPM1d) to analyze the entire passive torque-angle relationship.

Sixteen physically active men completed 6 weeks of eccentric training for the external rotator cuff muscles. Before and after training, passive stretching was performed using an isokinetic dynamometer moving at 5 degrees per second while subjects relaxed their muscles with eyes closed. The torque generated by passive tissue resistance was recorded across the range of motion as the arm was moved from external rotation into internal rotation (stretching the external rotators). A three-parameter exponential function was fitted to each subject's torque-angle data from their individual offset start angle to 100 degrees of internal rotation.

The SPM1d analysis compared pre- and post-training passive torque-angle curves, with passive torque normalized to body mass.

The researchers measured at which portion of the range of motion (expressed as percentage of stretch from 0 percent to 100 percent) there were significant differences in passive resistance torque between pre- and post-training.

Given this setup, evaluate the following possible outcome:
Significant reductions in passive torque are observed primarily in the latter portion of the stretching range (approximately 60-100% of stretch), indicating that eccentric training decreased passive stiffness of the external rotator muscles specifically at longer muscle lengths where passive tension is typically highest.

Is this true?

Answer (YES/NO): NO